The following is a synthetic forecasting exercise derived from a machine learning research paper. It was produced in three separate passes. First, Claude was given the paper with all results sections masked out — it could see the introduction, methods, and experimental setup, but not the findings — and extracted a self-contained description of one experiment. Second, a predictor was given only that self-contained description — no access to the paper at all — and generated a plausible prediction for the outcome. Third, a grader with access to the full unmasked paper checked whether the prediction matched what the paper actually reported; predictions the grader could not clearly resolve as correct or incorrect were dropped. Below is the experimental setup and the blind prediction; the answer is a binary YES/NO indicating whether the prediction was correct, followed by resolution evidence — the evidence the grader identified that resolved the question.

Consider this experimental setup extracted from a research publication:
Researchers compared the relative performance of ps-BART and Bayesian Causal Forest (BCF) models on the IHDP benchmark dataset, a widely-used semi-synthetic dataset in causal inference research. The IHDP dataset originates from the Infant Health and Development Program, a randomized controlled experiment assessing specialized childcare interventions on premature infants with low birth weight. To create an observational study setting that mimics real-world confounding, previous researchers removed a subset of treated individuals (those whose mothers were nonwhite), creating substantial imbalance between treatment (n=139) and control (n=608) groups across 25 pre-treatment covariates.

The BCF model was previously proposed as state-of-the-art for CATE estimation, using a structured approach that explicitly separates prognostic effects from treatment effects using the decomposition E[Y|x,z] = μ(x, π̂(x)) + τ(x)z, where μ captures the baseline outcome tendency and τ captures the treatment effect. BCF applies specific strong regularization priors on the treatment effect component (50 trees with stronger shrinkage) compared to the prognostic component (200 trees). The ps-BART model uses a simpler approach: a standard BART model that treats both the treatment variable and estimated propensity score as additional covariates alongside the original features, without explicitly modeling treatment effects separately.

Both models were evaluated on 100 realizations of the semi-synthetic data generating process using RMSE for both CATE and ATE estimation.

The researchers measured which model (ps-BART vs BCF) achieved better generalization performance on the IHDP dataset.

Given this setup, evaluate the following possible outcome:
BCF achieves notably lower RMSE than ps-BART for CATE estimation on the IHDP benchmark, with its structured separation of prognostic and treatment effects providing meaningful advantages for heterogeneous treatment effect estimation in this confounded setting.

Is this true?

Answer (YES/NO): NO